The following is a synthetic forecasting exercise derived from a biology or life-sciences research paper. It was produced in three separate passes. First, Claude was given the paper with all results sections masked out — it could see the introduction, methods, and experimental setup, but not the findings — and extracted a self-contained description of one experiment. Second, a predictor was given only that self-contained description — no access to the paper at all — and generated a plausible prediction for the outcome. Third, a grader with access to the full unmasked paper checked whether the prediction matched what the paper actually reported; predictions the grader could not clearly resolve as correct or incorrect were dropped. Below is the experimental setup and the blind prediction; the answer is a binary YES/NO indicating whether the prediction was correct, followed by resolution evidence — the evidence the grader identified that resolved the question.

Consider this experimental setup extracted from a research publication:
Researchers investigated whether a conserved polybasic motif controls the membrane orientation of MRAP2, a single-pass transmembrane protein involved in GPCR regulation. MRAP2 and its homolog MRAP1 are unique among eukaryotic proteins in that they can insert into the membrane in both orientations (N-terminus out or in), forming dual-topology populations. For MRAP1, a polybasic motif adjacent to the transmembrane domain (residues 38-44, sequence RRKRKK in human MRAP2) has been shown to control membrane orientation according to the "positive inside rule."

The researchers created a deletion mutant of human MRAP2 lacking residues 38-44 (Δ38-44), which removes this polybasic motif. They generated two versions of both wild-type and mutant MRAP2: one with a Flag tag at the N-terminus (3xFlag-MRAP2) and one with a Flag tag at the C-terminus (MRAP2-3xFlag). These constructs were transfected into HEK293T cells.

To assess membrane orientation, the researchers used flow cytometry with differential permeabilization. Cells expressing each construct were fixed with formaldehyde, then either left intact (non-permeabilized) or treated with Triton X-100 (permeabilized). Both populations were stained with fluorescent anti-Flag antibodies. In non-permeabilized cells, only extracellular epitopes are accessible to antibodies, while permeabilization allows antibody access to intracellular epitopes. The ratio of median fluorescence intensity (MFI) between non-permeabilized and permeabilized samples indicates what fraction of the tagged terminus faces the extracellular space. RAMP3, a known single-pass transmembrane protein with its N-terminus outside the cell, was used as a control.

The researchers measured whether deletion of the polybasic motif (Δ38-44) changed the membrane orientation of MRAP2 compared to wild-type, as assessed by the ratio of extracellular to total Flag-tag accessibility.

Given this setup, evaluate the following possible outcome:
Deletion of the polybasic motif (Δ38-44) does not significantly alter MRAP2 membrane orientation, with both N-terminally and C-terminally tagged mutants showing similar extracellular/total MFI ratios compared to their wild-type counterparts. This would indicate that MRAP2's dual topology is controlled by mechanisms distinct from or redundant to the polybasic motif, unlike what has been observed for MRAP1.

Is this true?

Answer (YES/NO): NO